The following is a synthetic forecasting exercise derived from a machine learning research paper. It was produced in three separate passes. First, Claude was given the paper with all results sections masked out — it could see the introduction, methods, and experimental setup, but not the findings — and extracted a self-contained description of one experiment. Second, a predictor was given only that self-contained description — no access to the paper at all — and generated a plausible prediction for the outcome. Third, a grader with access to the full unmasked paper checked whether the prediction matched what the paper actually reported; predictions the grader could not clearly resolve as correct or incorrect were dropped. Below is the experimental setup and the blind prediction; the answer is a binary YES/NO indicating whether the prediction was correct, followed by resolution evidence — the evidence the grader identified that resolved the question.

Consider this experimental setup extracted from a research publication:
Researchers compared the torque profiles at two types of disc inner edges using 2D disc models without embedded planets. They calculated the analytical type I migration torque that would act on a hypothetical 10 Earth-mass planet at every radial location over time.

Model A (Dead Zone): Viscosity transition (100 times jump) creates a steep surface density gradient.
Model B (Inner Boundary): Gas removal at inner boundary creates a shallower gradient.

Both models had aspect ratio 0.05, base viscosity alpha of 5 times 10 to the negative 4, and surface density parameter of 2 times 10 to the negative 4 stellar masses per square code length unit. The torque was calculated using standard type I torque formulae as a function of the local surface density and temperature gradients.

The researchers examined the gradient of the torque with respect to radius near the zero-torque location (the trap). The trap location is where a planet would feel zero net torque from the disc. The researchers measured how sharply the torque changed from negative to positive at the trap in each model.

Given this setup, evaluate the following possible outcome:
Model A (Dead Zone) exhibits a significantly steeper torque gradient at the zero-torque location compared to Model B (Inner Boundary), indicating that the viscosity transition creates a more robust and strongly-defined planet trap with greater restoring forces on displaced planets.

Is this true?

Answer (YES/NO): YES